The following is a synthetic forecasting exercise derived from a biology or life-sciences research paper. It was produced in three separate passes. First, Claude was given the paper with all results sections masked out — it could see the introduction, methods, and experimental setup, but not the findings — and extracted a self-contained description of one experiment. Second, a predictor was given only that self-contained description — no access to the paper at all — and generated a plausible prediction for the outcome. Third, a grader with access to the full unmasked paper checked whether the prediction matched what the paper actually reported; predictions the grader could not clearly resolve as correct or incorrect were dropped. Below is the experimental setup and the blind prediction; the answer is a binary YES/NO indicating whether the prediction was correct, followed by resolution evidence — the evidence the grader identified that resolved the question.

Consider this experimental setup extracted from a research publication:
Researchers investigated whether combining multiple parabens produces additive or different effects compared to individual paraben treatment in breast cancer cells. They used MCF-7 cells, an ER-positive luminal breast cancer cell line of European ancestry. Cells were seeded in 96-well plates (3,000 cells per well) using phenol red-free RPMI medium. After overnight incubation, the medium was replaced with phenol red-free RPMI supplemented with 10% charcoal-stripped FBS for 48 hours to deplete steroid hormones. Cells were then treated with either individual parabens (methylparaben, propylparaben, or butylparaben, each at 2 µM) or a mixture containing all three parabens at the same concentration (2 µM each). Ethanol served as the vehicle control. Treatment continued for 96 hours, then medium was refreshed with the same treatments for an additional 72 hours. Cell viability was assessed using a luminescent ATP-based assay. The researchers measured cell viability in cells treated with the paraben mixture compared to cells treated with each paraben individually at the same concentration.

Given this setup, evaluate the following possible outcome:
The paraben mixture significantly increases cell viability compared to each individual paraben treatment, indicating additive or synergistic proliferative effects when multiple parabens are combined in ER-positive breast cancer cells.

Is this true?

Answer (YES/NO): NO